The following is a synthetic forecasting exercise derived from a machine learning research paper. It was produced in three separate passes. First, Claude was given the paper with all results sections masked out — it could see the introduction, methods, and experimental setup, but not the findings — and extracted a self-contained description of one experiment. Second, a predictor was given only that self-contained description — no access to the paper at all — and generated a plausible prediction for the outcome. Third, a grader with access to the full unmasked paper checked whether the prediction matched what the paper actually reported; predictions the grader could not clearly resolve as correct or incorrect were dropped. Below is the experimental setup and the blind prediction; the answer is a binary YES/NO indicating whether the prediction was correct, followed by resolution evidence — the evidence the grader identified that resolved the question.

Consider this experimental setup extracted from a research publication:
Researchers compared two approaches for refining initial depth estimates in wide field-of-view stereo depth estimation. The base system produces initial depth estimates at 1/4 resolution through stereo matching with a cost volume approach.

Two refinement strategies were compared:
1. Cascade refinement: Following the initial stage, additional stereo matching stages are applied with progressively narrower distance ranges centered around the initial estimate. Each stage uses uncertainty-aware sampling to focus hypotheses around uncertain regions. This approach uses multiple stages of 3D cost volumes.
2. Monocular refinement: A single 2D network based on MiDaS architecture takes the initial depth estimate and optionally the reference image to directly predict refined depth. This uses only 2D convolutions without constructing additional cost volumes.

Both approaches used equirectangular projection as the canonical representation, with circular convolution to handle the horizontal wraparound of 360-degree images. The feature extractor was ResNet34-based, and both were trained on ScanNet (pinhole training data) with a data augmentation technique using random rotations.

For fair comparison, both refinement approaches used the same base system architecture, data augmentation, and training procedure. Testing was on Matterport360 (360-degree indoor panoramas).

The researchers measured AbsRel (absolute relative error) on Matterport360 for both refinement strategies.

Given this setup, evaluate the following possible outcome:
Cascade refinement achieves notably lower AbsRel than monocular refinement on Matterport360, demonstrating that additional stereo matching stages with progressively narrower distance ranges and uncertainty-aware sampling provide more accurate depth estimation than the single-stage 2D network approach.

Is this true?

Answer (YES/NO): NO